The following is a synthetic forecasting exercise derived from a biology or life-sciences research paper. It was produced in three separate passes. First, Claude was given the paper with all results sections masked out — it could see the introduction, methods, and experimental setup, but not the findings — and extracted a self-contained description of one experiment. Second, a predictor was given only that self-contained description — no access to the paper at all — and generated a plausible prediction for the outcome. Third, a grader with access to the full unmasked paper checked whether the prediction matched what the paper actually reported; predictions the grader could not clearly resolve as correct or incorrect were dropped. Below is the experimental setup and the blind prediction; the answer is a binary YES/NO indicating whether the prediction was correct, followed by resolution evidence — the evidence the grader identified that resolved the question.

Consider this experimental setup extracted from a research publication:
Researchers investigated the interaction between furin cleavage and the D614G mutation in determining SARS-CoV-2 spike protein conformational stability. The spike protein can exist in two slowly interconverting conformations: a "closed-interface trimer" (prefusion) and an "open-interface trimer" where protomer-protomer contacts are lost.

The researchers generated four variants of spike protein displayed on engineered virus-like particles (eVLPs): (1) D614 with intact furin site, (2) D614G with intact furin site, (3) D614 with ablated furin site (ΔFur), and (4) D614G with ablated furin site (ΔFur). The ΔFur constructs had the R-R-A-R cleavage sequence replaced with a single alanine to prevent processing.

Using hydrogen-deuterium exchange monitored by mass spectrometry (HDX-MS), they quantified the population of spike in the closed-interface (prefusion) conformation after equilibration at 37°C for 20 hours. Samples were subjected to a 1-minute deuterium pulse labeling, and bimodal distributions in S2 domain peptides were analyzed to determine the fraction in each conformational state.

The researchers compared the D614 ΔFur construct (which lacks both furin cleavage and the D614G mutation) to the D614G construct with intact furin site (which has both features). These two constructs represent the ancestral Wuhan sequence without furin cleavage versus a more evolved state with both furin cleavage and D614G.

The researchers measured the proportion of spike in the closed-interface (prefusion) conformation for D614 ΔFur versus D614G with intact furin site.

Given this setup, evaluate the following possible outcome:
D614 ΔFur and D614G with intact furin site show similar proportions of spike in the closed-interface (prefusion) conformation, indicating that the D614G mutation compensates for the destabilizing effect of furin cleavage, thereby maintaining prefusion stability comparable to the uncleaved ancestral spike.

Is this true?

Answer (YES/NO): YES